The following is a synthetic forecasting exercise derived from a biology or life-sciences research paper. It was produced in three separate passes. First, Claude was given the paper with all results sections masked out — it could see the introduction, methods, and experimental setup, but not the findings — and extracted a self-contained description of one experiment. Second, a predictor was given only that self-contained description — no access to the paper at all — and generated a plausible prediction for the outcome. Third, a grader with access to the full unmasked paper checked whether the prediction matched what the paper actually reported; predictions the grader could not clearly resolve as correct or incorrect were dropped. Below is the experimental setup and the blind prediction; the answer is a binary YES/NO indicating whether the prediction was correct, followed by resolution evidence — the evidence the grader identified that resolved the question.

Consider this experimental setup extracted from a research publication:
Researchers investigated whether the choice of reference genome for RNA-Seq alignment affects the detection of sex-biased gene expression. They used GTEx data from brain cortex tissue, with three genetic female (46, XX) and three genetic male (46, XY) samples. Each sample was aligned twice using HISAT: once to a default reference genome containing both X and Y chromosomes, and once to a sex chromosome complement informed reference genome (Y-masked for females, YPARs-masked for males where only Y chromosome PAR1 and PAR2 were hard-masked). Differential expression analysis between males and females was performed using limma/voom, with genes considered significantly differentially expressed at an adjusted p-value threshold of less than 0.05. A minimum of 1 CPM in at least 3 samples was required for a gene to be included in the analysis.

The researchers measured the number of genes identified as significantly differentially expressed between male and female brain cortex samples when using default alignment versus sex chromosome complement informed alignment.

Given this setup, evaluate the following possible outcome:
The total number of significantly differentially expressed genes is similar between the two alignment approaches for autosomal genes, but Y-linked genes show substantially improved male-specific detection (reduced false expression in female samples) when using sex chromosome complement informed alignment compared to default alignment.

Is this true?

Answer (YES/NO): NO